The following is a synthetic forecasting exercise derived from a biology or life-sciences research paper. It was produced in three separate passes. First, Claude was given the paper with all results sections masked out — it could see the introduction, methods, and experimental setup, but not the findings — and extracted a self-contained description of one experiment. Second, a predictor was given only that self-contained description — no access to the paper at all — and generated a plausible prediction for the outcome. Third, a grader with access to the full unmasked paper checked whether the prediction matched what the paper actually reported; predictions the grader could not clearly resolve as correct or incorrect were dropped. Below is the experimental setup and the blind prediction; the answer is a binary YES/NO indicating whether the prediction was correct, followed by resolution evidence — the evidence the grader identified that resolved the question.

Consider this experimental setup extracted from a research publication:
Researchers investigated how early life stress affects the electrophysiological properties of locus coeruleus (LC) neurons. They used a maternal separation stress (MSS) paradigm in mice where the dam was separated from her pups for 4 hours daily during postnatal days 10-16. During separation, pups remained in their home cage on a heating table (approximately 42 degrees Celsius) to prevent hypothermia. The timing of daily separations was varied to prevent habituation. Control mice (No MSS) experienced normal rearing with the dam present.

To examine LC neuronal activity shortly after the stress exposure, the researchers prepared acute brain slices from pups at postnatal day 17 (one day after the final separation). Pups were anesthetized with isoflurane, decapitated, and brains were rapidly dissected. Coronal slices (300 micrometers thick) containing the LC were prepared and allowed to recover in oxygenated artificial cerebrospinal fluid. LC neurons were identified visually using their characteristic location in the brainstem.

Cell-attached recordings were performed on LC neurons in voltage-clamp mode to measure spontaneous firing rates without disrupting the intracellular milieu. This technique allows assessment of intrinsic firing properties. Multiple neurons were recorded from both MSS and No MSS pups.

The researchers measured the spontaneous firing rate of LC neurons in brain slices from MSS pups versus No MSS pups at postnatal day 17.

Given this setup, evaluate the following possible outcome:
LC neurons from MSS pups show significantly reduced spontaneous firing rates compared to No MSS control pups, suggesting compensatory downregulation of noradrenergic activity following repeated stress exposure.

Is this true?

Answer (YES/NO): NO